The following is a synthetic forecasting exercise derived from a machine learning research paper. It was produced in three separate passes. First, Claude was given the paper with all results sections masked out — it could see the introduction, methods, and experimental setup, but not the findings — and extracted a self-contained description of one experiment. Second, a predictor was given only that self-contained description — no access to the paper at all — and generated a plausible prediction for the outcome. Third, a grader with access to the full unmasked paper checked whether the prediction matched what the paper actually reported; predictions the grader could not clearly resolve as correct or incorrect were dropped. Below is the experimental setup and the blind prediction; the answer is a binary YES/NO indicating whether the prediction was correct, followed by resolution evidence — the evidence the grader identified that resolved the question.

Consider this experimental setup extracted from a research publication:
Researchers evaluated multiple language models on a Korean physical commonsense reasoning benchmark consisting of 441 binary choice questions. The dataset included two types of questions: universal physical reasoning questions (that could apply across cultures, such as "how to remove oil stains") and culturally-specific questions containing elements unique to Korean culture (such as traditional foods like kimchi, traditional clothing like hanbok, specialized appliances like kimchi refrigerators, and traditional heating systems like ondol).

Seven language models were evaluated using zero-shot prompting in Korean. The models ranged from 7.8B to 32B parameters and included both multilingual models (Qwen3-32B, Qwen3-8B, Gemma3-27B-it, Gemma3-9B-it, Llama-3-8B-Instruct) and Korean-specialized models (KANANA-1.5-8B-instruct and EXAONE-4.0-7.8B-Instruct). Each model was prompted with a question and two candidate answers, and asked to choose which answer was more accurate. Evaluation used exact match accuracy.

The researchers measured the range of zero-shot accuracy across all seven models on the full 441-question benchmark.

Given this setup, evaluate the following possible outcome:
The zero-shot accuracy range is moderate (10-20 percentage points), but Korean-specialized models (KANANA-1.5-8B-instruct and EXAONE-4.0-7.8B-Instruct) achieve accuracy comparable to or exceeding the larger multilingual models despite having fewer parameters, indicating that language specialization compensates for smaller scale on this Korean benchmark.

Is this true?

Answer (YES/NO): NO